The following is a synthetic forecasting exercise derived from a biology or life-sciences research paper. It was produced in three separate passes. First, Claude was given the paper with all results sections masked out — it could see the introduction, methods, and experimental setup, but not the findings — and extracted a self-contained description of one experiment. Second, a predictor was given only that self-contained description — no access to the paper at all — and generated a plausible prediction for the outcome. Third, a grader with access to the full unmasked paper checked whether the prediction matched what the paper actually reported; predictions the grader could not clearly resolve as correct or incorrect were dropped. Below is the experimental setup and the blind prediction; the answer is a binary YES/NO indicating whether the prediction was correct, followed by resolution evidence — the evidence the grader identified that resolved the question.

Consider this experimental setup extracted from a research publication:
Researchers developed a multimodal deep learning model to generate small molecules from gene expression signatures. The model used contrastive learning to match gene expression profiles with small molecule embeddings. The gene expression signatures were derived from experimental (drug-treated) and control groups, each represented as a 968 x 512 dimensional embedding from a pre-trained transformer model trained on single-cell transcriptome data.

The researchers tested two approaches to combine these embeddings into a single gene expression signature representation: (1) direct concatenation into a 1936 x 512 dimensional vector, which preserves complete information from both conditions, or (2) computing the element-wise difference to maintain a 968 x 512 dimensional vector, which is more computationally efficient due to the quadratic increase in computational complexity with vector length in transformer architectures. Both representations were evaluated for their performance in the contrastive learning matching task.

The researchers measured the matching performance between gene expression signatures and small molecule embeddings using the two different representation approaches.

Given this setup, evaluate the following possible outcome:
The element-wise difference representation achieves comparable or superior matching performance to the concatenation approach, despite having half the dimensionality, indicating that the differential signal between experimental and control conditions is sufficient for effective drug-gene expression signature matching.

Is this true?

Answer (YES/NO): YES